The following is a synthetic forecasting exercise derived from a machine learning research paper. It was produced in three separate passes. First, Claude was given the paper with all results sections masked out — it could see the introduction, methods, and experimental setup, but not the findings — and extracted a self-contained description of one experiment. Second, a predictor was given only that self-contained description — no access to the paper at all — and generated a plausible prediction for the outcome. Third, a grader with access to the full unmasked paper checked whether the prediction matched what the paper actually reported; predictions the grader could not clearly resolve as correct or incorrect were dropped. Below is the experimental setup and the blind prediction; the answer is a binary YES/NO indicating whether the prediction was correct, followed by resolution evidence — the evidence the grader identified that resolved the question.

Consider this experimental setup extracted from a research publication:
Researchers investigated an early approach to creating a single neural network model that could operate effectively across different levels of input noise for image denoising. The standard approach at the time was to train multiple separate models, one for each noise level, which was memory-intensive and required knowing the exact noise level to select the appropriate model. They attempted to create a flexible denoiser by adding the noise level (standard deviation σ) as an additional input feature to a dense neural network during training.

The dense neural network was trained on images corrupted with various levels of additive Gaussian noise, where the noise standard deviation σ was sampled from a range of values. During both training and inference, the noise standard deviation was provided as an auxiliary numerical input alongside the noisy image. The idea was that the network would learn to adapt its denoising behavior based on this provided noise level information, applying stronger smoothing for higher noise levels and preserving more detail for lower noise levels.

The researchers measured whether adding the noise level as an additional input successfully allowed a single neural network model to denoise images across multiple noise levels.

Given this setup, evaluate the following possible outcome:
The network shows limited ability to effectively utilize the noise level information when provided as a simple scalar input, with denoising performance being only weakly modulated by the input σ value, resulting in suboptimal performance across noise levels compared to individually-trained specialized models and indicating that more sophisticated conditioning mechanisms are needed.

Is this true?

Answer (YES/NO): YES